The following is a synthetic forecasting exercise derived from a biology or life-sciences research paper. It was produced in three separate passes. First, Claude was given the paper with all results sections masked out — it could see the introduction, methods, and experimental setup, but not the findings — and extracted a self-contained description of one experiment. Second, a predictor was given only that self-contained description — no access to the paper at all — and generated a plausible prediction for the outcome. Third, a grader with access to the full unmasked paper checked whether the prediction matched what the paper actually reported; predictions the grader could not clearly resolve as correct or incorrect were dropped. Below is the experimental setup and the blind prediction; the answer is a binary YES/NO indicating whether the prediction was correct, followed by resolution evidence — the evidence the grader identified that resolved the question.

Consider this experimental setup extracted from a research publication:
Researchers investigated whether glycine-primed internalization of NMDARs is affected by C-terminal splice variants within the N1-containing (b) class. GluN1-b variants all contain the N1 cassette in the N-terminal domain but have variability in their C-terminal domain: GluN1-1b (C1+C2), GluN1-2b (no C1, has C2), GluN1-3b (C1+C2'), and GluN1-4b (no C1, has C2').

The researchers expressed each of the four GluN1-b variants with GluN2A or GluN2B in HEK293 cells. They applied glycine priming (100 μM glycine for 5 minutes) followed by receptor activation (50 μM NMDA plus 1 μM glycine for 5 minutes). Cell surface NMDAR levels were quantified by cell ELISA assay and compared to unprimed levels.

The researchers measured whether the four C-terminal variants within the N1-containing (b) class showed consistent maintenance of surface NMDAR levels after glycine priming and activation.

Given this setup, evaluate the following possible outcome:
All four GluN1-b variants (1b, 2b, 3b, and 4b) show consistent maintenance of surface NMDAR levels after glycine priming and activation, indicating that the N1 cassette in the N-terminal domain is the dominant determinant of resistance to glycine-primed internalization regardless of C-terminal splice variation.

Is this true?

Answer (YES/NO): YES